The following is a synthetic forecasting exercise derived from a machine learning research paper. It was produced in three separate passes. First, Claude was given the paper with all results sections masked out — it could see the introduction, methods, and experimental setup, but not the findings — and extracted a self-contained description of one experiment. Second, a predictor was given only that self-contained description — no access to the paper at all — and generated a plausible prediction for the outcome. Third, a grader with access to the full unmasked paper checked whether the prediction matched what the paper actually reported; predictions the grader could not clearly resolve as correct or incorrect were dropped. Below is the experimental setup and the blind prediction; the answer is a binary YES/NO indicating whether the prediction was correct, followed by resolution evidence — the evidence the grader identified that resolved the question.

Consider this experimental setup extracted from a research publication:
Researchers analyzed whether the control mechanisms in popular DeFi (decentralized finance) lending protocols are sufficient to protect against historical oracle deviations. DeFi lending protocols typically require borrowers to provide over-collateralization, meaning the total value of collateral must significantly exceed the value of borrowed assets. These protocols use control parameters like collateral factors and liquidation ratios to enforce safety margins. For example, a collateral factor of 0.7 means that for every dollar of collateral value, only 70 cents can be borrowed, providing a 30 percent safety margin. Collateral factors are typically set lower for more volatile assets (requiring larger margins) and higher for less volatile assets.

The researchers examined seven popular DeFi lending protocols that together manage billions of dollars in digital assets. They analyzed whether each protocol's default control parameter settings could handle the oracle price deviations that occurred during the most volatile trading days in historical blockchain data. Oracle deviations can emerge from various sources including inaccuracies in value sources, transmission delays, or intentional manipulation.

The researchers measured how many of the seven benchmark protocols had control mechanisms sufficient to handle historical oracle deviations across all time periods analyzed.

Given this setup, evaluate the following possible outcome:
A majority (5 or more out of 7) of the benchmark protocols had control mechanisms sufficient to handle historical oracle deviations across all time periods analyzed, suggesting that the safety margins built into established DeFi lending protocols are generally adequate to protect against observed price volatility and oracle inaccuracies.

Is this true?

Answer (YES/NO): NO